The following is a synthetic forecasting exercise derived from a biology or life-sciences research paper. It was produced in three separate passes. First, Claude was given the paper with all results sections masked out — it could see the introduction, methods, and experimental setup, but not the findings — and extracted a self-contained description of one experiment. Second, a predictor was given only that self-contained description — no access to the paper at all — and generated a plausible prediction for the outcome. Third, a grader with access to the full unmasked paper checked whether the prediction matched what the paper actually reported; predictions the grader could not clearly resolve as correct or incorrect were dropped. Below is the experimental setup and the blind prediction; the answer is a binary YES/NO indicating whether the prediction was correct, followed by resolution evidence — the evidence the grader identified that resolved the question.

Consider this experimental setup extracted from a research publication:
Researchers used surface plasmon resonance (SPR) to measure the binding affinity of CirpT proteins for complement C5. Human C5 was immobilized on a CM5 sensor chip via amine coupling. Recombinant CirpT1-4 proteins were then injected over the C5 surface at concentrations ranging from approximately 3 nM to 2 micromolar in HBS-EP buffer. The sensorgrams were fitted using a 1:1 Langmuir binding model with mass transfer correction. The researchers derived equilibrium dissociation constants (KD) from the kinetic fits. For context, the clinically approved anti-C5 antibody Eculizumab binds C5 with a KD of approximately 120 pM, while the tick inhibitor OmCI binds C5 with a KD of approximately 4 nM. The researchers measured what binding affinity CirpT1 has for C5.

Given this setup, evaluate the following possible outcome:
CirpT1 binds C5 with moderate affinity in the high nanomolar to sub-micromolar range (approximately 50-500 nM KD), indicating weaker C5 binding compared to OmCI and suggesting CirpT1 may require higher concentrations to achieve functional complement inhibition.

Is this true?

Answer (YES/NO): NO